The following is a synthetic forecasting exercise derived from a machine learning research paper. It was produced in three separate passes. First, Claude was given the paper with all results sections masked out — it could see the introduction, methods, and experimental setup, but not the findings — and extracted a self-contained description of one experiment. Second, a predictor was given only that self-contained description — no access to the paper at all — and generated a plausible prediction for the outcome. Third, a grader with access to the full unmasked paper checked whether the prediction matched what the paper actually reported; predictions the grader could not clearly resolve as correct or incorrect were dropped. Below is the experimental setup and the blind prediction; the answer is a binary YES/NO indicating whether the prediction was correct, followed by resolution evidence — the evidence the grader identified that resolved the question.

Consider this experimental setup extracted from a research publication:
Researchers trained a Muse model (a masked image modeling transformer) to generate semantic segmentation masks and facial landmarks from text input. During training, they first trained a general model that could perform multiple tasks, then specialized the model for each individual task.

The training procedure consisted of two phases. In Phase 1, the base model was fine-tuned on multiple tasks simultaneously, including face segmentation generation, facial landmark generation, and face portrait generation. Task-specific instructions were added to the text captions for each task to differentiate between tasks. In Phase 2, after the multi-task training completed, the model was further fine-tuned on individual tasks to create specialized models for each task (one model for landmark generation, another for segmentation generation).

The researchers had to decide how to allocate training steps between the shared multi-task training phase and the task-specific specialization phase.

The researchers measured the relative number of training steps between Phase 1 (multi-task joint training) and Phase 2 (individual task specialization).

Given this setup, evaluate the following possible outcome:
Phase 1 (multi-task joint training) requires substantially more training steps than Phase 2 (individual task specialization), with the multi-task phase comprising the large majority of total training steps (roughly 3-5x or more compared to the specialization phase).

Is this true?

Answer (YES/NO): YES